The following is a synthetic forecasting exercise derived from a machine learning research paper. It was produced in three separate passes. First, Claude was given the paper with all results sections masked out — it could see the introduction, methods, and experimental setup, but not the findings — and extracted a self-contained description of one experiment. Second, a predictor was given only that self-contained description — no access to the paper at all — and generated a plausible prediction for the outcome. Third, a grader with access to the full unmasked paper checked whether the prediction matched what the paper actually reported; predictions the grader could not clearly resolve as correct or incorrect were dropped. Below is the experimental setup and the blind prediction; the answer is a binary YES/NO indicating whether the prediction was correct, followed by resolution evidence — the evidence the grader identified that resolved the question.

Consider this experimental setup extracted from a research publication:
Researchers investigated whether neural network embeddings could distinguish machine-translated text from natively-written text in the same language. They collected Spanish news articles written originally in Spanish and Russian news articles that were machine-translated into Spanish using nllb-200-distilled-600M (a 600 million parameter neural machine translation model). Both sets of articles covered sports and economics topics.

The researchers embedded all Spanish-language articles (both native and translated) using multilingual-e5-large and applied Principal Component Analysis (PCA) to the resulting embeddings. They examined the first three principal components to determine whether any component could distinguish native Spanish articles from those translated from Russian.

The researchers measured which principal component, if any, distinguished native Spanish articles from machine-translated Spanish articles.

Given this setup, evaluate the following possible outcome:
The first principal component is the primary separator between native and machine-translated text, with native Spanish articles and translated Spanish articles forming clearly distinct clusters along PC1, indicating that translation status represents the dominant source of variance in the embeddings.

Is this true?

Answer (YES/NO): NO